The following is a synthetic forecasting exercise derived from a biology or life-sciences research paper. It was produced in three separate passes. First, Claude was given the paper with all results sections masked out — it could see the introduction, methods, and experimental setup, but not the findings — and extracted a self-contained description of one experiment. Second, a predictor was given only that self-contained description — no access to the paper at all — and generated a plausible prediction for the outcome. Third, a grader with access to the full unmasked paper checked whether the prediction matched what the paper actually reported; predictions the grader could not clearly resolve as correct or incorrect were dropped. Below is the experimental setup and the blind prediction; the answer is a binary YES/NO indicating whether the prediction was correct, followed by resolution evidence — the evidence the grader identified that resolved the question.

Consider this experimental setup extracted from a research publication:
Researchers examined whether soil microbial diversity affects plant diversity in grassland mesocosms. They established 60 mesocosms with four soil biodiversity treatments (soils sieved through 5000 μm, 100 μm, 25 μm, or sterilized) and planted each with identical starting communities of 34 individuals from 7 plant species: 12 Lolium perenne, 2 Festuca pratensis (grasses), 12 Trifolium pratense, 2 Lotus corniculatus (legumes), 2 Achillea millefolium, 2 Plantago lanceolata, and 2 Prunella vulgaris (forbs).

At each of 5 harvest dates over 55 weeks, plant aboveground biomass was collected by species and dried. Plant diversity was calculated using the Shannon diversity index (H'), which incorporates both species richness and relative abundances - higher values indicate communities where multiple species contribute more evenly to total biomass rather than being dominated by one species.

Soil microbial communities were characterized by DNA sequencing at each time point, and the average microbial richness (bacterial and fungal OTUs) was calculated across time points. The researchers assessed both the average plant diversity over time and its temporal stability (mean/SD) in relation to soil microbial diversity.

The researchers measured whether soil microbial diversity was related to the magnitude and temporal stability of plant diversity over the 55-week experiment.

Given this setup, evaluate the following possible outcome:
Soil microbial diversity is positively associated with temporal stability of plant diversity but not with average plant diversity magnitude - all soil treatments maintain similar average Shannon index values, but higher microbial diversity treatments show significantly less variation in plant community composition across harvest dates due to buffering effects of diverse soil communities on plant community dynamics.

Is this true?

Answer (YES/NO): NO